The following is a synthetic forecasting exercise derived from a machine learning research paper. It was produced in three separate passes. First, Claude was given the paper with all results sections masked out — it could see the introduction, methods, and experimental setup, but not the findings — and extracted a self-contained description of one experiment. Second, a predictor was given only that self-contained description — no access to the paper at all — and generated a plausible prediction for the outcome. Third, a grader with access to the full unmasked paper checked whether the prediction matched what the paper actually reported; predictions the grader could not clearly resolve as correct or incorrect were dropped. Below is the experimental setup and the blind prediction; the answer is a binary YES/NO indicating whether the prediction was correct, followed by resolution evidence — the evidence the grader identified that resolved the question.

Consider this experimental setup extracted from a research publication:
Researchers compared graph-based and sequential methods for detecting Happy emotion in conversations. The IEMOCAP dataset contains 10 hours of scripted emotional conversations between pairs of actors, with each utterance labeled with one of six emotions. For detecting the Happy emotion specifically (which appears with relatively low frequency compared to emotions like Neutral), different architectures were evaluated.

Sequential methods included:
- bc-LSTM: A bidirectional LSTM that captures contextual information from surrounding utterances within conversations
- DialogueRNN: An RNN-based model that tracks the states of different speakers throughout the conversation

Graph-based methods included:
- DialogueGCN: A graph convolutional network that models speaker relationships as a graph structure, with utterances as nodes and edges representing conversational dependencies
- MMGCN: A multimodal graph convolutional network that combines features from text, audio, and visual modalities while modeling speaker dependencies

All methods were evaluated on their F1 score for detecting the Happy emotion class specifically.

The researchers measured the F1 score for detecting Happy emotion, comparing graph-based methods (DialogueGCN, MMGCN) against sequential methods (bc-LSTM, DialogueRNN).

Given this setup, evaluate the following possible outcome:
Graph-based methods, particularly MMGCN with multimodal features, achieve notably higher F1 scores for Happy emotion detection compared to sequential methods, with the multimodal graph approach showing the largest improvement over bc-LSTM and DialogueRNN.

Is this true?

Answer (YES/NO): NO